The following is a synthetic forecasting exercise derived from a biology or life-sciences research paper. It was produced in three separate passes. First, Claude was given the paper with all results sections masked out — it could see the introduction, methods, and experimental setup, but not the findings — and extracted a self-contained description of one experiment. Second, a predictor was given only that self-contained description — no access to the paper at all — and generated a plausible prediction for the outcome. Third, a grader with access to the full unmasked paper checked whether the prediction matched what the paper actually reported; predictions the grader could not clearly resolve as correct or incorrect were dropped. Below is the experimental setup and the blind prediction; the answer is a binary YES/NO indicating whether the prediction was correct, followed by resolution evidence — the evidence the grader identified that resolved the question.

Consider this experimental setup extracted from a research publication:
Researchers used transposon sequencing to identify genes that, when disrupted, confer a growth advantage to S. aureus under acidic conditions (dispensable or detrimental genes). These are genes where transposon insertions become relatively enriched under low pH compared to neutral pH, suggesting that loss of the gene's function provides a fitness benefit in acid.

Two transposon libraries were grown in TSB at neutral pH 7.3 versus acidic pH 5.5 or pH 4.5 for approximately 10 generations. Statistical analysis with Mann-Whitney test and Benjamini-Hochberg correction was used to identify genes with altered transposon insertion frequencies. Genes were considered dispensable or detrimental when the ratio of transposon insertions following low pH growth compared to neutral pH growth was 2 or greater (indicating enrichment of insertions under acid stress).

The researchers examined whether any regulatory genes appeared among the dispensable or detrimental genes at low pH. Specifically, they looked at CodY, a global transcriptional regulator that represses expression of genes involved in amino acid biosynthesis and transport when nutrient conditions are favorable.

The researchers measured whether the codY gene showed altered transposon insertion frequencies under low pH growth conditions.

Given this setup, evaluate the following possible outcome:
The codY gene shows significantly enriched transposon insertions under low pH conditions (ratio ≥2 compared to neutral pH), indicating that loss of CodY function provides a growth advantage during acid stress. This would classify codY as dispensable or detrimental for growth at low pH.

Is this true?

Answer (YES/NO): NO